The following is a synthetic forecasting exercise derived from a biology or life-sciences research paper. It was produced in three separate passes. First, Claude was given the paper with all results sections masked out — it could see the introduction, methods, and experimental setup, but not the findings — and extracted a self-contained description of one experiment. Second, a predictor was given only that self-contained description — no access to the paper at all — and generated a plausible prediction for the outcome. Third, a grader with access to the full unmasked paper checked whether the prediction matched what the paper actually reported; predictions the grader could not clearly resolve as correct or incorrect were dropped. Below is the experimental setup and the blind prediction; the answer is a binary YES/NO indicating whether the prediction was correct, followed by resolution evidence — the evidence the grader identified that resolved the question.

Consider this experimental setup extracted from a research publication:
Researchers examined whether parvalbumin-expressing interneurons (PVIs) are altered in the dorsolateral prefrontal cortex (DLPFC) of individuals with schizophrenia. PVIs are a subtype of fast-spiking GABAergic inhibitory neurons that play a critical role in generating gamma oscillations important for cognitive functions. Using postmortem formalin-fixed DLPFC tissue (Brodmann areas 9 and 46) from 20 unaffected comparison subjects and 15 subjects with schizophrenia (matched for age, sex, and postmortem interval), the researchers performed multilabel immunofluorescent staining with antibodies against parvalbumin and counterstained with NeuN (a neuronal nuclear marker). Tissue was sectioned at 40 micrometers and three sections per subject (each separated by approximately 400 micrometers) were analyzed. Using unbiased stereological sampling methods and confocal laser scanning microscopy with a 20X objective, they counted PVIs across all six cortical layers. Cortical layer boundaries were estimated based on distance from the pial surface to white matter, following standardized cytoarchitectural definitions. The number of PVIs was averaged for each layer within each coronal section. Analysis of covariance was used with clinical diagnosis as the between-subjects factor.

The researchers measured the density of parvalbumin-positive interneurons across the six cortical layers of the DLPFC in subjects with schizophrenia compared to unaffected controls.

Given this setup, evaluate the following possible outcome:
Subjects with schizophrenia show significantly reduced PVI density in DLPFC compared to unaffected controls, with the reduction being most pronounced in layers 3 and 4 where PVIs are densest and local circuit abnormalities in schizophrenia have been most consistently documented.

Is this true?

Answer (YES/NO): NO